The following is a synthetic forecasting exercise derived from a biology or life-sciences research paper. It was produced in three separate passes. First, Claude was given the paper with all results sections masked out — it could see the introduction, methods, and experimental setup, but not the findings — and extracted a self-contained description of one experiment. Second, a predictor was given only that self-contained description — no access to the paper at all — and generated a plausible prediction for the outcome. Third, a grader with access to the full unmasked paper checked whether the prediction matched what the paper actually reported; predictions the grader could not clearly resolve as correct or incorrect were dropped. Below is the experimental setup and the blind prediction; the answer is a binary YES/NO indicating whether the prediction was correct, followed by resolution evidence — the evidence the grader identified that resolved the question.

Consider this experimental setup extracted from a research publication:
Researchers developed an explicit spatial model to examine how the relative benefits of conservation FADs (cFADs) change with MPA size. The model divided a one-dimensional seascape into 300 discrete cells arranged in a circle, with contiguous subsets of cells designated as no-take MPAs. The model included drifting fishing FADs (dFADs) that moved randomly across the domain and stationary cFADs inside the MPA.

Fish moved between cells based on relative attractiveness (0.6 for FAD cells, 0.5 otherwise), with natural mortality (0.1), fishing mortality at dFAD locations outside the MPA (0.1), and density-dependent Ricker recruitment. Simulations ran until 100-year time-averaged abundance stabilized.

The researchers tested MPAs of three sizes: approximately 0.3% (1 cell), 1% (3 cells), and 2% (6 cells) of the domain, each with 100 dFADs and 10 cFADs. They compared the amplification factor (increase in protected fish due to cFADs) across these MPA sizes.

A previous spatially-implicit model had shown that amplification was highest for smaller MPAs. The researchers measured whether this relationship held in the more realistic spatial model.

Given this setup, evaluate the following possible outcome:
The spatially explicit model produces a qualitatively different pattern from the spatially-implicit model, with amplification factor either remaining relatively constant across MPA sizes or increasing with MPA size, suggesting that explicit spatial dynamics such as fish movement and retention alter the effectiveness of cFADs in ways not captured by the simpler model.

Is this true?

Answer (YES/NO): NO